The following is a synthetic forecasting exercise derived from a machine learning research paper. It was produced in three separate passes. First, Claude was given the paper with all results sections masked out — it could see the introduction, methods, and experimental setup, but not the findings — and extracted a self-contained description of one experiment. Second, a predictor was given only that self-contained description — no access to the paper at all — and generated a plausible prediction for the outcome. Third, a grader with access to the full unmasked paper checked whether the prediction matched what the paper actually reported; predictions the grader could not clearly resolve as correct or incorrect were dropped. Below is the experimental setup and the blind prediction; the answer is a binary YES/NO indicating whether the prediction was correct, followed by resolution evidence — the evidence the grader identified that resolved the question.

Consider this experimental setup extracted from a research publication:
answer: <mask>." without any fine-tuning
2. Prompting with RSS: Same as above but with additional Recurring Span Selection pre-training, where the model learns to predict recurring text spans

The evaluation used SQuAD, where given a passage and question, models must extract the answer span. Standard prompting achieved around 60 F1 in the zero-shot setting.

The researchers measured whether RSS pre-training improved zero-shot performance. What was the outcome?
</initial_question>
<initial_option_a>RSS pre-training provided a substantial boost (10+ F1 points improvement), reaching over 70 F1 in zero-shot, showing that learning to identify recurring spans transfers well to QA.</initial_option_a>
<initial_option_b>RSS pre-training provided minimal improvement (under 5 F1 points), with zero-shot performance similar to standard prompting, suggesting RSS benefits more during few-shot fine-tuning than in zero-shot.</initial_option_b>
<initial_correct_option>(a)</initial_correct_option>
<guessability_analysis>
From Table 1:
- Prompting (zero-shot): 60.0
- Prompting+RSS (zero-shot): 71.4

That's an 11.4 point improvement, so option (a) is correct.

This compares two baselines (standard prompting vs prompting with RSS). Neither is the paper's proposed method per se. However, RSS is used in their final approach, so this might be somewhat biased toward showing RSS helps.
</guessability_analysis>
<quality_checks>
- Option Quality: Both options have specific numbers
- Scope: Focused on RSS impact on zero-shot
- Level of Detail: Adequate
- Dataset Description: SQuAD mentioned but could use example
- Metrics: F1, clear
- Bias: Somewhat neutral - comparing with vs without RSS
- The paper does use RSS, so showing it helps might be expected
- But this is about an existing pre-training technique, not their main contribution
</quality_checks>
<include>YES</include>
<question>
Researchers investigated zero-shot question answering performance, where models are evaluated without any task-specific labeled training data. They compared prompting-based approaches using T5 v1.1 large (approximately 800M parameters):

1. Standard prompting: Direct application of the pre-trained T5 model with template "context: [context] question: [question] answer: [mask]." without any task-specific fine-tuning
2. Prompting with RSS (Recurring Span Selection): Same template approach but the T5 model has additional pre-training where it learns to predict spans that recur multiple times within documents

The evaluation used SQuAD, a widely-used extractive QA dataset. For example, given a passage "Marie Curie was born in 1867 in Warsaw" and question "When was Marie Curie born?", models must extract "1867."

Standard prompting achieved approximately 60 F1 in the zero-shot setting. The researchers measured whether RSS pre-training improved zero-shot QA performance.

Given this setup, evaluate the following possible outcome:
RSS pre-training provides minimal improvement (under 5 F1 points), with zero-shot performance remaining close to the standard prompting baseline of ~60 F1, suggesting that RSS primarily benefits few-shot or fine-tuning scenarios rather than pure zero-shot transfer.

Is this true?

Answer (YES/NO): NO